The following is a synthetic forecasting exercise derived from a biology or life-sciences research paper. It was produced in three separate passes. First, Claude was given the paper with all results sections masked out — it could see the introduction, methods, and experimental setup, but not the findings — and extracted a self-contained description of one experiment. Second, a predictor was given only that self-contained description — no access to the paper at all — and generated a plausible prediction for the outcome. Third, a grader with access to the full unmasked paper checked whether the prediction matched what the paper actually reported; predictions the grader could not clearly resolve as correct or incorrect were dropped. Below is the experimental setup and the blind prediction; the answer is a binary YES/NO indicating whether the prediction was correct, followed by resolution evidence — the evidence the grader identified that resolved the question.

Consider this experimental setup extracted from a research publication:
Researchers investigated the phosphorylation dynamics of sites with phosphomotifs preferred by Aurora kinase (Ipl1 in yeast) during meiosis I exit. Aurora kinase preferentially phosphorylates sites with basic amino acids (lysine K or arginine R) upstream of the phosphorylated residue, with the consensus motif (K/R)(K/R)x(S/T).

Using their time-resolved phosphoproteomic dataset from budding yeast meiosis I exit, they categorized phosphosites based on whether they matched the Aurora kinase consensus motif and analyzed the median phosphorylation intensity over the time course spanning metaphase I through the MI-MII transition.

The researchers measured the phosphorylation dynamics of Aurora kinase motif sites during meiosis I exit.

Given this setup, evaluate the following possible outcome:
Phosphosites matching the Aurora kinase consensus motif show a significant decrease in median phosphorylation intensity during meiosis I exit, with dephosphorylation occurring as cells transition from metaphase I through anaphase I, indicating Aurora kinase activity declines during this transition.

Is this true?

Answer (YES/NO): NO